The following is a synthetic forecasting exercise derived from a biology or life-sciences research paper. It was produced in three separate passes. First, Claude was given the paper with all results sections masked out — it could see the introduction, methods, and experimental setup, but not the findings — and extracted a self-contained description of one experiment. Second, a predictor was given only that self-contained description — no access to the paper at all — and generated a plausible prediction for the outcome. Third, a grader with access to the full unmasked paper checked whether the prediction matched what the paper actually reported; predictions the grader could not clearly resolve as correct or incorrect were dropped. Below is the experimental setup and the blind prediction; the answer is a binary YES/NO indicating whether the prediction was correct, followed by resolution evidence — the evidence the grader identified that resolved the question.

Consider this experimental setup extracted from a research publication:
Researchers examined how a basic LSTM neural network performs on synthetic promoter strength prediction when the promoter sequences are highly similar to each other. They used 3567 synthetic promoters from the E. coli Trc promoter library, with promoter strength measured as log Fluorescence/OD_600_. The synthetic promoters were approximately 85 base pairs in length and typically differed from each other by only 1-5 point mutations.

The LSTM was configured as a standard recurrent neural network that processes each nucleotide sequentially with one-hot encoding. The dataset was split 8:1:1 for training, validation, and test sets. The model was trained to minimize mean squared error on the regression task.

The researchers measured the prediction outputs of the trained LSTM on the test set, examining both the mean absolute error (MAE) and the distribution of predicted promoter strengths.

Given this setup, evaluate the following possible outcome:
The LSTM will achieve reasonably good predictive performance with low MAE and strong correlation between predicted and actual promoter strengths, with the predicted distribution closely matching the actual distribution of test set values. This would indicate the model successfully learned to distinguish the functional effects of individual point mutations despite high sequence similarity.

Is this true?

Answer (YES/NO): NO